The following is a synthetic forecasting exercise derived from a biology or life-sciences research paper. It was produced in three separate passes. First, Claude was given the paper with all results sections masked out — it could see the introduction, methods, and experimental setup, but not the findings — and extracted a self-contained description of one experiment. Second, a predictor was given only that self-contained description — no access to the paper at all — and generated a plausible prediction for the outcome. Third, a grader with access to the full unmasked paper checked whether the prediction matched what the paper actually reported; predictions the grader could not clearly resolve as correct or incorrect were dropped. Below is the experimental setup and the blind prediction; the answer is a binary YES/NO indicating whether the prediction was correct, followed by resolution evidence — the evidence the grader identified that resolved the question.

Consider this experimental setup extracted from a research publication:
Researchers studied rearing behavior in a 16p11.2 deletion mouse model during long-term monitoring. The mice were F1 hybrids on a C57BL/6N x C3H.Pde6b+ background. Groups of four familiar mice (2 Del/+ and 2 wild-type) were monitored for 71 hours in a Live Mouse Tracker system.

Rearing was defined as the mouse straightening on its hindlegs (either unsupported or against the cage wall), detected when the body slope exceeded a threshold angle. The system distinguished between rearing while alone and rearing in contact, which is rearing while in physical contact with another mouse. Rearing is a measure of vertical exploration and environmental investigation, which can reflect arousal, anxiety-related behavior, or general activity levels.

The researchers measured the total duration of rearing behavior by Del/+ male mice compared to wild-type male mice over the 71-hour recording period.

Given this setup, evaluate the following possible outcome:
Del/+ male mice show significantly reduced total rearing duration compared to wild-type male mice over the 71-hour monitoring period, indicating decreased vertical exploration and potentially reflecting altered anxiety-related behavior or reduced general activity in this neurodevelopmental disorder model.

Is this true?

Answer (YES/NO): NO